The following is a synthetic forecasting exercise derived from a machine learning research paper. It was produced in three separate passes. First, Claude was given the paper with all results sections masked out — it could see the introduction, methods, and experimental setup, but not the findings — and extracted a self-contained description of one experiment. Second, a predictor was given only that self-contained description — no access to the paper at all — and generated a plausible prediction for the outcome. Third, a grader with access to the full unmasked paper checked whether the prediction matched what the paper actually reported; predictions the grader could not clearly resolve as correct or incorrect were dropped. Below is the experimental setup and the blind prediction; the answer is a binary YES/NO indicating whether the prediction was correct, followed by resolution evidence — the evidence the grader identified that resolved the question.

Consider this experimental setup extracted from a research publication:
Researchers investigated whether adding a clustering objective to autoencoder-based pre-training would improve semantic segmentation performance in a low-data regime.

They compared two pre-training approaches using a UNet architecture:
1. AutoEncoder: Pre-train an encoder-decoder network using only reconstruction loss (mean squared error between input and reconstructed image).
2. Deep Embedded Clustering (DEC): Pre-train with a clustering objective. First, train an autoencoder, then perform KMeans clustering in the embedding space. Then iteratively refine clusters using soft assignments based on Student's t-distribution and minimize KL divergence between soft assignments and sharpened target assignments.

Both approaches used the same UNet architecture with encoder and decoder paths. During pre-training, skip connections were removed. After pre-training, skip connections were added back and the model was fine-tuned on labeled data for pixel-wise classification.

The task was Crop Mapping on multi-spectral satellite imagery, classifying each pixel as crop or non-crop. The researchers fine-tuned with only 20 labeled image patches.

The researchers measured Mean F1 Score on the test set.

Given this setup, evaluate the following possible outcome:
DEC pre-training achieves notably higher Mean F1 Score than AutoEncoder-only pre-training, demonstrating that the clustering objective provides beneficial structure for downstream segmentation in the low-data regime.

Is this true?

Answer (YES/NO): YES